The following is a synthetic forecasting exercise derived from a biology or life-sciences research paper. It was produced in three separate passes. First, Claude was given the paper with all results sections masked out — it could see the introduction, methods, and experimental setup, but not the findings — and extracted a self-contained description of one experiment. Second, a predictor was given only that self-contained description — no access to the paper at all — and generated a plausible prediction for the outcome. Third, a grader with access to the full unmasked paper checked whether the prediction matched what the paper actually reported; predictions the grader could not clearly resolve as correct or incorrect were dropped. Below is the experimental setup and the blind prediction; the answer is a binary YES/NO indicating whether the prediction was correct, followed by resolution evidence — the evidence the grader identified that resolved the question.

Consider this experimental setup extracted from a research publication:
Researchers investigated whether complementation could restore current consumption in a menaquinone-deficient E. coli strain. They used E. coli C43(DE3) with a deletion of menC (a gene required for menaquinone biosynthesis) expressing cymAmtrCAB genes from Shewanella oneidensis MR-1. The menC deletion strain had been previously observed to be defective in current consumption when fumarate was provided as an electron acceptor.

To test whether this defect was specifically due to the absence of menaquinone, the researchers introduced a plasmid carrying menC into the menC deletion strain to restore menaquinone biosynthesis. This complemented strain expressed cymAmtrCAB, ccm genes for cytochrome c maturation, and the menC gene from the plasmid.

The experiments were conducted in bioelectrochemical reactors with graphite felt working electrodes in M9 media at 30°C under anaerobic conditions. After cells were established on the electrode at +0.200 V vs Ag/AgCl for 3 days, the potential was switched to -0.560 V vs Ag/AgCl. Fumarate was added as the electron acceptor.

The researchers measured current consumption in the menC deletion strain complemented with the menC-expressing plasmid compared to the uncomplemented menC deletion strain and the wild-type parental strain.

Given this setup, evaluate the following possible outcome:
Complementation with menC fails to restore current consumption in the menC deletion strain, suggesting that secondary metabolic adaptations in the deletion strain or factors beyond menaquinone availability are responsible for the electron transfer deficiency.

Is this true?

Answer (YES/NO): NO